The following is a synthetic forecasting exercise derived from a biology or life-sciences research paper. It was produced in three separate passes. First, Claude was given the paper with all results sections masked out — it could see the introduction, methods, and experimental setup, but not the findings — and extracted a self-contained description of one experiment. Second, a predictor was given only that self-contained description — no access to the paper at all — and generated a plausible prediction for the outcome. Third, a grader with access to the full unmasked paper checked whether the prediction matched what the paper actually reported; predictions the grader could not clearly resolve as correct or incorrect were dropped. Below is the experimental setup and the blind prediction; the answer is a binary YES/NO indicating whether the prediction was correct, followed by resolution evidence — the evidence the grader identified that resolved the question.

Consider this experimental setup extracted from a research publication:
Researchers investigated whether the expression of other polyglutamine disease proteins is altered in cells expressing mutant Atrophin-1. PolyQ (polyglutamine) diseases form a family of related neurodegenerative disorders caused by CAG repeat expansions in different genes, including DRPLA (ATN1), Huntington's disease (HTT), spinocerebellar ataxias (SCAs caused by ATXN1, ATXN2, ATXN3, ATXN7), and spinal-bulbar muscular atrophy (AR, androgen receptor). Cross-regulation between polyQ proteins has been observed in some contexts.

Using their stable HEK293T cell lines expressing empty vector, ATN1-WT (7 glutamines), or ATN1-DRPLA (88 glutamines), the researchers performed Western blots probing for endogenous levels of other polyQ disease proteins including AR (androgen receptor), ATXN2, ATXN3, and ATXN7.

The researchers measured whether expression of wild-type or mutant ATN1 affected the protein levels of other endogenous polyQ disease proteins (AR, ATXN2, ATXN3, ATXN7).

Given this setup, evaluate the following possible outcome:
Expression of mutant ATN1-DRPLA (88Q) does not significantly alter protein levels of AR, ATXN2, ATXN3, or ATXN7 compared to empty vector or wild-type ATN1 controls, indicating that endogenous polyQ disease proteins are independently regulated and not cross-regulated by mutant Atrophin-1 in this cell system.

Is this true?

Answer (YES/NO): NO